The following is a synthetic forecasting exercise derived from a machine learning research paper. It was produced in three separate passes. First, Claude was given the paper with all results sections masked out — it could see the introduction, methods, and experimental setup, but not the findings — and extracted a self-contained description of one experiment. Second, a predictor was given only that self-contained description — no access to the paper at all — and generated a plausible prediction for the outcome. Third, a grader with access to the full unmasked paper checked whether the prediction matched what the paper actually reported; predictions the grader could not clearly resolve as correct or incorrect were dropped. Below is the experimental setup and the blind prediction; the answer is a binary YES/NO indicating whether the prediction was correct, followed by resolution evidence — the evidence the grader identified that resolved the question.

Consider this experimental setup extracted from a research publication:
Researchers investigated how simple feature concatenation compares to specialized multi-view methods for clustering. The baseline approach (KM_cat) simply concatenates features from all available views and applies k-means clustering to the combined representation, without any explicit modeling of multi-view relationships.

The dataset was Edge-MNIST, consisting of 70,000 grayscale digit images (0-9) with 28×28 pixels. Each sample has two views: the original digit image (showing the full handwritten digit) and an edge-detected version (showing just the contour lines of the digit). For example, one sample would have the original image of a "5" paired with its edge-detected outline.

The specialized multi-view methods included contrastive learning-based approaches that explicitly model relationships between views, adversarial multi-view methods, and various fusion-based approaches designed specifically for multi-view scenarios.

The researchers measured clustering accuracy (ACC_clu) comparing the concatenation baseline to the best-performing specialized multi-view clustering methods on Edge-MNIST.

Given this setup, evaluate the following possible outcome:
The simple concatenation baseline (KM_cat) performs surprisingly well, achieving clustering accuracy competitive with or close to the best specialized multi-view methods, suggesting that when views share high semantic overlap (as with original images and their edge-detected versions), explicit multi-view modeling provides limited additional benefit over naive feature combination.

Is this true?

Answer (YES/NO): NO